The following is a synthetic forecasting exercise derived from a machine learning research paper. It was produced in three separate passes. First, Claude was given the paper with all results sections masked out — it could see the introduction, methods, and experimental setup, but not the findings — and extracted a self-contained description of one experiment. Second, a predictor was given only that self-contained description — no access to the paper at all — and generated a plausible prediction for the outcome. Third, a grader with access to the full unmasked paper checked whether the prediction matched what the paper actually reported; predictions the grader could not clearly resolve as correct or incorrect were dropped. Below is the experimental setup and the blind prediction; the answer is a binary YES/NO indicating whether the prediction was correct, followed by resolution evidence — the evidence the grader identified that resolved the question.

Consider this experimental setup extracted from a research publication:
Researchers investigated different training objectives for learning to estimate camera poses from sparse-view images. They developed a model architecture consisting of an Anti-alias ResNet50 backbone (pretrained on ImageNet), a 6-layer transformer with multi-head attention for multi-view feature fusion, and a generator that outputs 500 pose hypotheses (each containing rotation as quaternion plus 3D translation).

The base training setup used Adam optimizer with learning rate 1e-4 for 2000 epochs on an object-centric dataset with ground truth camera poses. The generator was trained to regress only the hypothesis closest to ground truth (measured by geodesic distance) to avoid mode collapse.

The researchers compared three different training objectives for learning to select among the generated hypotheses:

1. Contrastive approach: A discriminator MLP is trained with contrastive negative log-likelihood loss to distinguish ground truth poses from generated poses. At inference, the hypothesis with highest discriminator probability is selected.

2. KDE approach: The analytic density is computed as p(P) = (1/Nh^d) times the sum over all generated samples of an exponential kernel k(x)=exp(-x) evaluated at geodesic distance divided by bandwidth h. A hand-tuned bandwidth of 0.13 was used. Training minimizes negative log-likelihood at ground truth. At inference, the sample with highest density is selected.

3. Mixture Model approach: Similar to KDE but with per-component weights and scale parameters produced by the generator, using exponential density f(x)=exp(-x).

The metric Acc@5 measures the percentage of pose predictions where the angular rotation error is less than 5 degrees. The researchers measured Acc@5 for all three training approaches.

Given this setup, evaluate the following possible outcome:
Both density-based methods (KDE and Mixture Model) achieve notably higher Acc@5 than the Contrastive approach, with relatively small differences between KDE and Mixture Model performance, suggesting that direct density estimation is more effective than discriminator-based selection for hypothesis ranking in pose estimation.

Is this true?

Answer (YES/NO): NO